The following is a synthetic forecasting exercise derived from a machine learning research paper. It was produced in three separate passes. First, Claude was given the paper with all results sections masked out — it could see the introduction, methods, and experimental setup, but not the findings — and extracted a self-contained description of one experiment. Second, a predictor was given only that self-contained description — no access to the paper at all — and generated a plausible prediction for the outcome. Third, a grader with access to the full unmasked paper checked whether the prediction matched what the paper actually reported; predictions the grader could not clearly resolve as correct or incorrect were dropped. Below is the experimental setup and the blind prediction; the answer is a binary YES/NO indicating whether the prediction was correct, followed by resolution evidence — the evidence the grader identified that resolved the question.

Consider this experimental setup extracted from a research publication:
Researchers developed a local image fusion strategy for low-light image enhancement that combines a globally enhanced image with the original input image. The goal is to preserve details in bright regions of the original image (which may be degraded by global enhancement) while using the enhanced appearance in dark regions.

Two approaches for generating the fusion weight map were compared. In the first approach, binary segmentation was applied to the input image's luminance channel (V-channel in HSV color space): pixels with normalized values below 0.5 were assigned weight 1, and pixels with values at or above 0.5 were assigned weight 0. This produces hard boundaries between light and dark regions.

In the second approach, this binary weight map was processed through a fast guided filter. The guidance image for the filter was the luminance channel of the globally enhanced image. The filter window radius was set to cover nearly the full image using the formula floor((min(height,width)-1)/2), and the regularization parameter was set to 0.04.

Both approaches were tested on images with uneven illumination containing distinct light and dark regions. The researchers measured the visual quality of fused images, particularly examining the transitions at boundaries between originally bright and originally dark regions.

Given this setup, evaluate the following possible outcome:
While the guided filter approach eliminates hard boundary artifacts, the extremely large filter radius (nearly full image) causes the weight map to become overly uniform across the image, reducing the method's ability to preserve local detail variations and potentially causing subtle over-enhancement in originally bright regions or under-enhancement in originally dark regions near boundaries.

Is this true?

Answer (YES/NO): NO